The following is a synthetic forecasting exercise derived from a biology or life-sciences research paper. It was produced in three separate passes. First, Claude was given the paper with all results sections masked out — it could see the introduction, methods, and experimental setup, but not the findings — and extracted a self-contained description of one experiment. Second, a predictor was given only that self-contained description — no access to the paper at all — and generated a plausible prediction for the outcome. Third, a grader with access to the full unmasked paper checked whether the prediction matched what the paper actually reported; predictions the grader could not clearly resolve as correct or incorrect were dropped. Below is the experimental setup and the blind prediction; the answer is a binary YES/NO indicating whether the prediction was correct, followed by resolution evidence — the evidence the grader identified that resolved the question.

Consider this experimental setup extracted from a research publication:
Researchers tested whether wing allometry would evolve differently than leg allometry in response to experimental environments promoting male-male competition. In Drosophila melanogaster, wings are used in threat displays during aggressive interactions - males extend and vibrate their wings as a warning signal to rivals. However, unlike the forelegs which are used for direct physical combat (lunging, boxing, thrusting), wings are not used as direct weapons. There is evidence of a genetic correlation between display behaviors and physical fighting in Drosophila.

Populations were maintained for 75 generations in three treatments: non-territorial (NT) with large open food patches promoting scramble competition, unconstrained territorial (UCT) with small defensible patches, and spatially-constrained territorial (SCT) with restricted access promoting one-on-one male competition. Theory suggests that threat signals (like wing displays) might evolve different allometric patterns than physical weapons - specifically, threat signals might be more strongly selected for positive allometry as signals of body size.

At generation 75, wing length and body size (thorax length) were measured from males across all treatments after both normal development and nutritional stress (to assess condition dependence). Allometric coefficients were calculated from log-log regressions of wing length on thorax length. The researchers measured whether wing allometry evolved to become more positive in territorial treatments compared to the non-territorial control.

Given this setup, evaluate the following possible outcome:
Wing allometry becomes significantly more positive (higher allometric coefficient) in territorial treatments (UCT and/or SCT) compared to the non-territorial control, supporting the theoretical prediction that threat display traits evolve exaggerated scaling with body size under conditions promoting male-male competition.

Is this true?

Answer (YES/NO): NO